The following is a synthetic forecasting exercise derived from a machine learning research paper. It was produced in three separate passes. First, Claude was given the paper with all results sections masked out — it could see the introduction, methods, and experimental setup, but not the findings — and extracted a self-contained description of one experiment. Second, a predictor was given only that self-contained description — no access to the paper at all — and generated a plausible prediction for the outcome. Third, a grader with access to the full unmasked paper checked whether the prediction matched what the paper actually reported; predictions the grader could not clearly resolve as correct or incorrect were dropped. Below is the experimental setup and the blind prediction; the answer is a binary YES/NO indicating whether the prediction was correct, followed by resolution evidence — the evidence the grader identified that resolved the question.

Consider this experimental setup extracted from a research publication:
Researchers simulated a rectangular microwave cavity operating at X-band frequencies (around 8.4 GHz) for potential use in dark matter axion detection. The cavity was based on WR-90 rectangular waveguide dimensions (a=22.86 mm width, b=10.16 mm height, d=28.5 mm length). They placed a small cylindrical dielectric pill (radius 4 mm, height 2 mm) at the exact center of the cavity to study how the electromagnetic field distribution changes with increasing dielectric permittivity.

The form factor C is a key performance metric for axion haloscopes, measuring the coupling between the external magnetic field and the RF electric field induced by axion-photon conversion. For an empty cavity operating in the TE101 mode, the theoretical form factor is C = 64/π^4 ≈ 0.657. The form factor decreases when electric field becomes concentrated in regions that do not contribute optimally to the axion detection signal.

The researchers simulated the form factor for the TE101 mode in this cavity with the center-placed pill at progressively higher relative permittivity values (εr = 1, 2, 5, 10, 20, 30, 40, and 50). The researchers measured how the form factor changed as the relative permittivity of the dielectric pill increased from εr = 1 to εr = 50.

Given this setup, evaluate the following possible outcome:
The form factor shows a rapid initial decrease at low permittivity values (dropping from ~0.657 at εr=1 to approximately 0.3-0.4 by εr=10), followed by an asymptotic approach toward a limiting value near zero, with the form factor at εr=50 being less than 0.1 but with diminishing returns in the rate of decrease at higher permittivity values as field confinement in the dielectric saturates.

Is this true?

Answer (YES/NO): NO